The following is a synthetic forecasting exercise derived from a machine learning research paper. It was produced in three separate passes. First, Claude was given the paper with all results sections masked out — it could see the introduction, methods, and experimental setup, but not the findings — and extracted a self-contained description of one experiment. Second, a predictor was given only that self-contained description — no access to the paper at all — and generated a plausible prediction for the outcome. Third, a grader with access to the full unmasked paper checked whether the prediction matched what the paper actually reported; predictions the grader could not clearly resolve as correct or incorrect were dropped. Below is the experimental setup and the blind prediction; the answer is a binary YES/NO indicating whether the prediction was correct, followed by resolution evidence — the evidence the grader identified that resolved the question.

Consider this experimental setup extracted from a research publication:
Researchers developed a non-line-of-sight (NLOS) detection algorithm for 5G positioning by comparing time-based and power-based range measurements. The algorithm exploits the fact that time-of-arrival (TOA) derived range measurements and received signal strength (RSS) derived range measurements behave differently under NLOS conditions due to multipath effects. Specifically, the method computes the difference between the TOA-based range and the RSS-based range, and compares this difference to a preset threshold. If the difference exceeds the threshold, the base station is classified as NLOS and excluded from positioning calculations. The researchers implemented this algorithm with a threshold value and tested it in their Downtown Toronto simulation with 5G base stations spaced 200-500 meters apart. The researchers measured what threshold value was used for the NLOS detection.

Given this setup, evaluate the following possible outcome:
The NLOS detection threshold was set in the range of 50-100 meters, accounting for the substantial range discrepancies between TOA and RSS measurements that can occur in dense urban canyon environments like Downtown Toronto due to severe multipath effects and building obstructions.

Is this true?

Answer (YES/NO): YES